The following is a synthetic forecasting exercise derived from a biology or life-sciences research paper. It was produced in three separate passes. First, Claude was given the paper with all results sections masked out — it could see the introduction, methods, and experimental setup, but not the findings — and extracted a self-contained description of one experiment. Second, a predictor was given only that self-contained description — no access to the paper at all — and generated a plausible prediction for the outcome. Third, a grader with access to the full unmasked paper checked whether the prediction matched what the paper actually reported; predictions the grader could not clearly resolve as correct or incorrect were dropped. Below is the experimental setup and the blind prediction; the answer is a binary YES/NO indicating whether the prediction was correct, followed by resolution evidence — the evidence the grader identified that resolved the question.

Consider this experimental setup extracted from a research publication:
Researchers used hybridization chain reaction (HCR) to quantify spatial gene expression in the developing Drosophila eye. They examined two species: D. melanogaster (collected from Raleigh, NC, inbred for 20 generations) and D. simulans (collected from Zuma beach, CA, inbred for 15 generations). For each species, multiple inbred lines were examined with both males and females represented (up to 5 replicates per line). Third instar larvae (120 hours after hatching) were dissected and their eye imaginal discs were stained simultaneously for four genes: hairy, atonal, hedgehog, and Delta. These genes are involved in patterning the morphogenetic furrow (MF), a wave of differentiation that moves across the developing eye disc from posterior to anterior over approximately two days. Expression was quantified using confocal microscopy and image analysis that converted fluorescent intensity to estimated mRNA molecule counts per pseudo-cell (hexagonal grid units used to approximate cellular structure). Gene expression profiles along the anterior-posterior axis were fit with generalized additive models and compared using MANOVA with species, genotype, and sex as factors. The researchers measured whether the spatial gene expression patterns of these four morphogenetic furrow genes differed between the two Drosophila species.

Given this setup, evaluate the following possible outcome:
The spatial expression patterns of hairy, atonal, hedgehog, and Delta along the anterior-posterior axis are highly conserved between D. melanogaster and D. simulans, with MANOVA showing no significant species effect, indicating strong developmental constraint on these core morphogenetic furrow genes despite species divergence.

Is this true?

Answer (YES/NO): NO